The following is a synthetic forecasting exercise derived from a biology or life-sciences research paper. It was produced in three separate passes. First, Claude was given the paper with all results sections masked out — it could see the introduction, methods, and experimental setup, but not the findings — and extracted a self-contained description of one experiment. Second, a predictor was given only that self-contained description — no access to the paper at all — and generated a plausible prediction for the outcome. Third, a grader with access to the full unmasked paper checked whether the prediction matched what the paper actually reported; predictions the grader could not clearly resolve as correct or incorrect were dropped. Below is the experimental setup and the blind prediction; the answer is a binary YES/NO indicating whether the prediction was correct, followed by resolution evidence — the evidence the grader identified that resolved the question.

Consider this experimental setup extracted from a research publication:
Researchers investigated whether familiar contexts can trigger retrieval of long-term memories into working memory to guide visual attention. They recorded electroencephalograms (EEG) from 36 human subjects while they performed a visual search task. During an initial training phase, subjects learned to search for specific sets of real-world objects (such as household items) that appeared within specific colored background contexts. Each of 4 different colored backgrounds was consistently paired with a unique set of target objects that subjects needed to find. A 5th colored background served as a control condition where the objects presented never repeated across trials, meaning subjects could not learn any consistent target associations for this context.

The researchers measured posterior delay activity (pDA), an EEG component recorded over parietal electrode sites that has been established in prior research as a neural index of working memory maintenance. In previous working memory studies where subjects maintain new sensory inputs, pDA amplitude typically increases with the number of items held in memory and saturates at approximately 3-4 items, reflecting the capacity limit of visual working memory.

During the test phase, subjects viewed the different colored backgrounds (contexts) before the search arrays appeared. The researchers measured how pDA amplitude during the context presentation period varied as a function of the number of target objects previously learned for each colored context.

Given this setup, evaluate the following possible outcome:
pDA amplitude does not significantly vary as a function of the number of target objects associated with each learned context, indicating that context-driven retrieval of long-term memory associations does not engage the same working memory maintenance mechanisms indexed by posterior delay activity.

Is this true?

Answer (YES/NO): NO